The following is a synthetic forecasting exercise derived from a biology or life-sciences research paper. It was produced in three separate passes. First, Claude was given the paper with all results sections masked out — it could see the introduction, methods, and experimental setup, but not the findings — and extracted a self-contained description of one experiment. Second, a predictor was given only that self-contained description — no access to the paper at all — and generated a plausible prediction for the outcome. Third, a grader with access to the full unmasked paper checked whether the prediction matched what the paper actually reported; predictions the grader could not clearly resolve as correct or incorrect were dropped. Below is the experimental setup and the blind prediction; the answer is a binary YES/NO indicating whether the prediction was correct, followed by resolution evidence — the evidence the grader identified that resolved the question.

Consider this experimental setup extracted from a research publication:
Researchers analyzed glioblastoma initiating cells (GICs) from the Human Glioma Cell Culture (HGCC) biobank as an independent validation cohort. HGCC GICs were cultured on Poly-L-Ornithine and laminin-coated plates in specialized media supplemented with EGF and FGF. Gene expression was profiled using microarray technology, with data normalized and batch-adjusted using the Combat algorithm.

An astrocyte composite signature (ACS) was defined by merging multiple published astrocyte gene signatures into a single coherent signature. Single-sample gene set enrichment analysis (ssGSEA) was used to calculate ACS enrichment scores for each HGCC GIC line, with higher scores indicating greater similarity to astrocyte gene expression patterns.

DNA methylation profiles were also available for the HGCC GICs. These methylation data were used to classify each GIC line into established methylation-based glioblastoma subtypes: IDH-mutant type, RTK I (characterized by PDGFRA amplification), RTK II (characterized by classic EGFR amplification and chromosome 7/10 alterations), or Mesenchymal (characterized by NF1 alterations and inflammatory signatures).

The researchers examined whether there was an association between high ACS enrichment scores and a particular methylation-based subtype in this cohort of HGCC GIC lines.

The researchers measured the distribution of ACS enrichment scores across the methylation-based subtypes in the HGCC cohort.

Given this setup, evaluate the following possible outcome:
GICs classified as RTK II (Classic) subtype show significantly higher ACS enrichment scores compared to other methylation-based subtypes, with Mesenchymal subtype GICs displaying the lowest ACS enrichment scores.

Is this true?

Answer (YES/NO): NO